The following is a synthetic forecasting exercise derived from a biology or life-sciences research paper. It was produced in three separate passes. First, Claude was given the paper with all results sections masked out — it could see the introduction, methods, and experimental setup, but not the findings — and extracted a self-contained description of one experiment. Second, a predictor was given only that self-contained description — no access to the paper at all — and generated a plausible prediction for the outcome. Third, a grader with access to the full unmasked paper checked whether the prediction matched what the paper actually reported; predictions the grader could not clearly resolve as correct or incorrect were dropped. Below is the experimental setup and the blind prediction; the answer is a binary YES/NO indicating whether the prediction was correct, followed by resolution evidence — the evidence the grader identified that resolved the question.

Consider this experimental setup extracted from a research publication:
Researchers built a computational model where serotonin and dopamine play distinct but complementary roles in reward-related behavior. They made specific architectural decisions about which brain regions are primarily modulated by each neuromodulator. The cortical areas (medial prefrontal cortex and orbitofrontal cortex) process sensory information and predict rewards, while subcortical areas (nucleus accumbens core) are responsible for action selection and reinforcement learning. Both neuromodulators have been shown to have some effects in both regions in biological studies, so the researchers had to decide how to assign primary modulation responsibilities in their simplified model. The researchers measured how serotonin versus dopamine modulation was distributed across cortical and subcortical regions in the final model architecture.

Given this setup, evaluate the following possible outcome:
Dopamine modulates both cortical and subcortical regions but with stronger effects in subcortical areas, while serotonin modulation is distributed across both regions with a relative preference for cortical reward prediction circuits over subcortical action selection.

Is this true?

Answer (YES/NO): NO